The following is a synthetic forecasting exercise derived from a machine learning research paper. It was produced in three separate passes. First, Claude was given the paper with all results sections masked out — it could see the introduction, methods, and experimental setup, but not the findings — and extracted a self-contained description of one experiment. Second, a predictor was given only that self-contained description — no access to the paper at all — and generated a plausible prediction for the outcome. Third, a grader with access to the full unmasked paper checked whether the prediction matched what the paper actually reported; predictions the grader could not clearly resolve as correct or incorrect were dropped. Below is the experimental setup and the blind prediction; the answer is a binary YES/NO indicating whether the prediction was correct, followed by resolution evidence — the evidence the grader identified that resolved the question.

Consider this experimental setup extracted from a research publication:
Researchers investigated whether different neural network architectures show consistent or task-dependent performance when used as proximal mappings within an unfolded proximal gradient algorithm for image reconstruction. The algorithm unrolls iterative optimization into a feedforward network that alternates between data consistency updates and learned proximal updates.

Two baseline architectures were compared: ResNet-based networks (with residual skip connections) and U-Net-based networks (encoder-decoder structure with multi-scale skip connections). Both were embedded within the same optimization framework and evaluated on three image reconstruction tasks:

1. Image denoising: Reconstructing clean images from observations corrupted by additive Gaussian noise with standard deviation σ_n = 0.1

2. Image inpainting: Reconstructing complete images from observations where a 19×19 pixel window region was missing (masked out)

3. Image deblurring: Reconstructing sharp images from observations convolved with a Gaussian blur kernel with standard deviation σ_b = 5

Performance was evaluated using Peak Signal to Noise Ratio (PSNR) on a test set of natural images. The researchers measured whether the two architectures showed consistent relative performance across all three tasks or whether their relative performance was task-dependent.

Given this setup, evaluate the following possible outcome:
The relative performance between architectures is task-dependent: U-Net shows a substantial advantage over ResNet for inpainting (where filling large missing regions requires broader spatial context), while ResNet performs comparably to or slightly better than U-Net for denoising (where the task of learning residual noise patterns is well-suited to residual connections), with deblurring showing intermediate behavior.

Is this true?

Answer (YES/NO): NO